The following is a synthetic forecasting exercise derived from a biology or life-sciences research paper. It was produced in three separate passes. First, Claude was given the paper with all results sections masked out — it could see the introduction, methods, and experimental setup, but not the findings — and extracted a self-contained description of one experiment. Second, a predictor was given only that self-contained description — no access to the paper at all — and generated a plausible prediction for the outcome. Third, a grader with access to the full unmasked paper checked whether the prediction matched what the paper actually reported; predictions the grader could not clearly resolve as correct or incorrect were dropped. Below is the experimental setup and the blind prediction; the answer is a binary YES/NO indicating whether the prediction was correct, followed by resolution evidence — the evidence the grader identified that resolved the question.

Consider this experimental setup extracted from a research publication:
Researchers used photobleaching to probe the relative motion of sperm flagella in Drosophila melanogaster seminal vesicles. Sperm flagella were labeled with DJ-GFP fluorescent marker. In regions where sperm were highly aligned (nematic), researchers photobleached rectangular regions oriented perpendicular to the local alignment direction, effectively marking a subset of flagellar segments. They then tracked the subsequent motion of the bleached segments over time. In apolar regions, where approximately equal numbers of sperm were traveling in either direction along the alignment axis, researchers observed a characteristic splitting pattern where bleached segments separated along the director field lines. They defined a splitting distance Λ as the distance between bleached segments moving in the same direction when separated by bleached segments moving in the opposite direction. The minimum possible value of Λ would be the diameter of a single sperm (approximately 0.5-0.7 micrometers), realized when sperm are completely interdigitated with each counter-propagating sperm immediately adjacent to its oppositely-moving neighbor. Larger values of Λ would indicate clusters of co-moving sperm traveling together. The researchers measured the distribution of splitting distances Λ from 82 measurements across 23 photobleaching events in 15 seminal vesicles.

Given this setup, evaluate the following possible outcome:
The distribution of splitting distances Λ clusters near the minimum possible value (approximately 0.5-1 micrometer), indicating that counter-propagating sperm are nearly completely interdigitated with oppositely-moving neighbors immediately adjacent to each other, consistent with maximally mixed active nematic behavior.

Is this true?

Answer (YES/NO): YES